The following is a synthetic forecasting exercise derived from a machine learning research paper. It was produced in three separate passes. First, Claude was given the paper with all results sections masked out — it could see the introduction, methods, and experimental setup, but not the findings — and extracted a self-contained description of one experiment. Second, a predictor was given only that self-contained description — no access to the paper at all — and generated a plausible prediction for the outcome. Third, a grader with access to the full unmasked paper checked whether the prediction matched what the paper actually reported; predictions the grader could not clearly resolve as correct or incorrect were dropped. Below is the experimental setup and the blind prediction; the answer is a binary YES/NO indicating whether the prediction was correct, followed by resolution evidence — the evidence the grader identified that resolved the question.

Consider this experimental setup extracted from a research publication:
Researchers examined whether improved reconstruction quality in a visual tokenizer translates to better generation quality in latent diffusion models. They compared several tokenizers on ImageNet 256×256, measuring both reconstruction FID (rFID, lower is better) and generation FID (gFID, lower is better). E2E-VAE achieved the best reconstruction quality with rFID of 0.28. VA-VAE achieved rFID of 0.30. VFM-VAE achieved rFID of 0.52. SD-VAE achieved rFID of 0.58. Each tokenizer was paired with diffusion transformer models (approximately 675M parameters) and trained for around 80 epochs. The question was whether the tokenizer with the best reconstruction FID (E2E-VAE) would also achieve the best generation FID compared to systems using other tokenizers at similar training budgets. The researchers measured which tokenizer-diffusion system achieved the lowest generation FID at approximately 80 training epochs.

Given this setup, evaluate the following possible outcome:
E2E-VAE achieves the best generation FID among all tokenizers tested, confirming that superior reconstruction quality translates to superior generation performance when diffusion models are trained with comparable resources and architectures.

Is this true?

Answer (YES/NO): NO